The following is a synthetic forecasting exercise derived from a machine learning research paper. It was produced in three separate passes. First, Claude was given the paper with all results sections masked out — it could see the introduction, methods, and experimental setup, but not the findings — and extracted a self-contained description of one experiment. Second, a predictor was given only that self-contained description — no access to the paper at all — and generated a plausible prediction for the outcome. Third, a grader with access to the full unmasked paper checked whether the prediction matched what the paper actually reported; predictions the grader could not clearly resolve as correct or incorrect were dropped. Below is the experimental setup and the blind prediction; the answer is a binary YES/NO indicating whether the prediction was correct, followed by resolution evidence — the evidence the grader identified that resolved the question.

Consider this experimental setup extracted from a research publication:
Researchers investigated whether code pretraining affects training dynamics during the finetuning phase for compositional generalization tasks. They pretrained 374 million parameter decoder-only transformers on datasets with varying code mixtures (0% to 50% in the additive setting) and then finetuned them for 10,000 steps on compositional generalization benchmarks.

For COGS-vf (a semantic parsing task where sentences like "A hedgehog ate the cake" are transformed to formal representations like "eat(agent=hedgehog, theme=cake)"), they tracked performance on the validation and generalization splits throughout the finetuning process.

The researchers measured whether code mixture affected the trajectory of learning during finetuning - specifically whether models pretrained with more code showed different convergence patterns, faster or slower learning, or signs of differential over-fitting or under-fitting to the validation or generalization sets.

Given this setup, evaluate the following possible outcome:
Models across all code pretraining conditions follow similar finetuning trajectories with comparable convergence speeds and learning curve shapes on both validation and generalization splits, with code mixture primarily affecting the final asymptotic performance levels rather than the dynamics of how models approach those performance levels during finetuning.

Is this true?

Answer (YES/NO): YES